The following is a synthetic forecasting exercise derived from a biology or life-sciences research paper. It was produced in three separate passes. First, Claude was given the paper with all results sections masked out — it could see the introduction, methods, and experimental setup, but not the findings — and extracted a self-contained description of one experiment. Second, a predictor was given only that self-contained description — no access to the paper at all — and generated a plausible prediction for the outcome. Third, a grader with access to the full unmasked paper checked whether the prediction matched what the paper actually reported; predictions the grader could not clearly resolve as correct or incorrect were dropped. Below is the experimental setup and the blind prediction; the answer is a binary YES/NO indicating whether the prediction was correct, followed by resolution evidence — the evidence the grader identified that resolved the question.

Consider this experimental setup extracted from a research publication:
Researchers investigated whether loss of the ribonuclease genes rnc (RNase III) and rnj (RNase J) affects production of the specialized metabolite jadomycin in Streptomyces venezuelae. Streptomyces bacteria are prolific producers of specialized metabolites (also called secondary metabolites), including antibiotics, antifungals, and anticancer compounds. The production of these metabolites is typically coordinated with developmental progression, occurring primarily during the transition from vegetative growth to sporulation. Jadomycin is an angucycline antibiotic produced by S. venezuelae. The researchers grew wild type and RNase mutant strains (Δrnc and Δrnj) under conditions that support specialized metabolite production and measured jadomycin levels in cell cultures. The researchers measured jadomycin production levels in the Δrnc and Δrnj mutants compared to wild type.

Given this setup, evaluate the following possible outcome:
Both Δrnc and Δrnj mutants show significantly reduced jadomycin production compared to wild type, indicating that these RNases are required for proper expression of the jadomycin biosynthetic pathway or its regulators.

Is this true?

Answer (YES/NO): YES